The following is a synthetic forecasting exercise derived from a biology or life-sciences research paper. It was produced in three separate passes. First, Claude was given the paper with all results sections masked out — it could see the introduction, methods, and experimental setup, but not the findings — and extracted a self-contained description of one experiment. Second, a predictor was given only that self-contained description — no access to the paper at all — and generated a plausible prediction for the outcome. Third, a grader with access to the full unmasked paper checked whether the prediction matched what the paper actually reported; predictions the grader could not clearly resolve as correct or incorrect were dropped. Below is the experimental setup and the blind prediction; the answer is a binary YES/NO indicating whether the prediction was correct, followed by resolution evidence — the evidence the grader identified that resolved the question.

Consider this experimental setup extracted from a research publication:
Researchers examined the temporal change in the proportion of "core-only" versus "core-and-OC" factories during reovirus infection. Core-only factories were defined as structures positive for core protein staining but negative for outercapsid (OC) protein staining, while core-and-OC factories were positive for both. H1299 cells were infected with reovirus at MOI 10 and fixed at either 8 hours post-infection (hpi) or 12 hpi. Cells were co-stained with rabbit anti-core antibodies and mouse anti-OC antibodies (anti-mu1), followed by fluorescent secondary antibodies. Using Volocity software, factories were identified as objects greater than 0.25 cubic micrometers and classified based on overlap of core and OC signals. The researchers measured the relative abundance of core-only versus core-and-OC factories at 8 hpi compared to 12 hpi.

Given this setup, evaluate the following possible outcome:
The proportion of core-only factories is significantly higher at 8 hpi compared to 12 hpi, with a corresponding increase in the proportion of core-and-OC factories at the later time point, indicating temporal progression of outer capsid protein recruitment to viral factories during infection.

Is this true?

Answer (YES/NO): YES